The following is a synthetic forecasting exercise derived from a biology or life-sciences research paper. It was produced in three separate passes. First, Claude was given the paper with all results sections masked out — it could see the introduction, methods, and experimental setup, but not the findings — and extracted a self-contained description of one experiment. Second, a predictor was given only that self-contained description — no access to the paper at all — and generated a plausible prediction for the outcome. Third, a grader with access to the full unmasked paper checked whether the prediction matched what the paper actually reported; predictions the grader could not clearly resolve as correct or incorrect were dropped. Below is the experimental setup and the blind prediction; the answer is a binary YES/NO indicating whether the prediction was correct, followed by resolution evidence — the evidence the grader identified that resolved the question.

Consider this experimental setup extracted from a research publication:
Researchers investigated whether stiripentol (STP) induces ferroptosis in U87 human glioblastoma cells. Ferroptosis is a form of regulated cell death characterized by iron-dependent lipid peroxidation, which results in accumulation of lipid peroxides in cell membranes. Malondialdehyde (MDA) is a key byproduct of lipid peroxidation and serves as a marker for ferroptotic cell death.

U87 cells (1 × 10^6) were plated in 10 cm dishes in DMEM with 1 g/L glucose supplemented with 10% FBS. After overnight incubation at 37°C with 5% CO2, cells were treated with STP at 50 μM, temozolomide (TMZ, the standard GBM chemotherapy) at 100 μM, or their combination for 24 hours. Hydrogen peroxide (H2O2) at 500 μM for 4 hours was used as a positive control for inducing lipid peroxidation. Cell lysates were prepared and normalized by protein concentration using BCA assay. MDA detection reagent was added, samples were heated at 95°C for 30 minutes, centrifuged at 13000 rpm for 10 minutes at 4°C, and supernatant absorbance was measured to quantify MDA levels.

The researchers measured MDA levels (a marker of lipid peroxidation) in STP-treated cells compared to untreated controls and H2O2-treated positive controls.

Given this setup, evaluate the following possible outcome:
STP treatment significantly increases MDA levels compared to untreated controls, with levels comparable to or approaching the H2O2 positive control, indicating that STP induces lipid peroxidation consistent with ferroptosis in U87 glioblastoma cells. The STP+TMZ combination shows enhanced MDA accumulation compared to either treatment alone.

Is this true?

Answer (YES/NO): NO